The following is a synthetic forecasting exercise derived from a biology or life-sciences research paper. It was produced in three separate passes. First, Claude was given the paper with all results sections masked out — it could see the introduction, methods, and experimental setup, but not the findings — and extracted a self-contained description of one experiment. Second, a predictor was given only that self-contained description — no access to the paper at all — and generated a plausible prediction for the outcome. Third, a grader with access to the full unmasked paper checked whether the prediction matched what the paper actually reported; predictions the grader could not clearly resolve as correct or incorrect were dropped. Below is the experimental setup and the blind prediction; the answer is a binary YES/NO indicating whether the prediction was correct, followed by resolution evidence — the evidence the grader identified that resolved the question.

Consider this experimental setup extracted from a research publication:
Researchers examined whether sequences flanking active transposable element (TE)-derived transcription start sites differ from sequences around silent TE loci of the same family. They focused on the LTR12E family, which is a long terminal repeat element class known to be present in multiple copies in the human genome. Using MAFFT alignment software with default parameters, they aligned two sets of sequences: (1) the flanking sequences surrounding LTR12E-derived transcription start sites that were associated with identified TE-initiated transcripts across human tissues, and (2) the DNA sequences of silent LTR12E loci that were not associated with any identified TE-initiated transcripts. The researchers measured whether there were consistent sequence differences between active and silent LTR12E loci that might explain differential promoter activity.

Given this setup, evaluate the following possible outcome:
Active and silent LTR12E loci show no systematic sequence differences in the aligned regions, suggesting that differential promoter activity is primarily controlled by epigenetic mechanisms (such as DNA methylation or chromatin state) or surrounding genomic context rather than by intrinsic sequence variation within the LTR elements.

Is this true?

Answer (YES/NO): NO